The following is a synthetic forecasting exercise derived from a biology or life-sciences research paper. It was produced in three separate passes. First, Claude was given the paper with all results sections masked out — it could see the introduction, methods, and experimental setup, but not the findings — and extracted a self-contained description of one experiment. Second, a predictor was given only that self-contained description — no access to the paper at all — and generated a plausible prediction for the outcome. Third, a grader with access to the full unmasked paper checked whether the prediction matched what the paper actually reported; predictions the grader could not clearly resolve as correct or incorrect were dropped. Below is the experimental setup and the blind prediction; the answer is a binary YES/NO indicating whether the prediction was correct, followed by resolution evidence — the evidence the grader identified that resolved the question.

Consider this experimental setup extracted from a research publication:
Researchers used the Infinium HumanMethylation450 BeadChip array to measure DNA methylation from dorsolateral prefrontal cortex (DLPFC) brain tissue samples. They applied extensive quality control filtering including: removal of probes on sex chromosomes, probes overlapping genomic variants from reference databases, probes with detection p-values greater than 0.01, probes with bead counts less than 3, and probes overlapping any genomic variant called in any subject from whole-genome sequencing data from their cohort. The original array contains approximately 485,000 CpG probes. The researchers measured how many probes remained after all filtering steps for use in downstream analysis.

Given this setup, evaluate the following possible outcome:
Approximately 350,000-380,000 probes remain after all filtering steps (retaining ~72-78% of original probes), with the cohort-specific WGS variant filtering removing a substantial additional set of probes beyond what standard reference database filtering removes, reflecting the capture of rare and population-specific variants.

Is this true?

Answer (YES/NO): YES